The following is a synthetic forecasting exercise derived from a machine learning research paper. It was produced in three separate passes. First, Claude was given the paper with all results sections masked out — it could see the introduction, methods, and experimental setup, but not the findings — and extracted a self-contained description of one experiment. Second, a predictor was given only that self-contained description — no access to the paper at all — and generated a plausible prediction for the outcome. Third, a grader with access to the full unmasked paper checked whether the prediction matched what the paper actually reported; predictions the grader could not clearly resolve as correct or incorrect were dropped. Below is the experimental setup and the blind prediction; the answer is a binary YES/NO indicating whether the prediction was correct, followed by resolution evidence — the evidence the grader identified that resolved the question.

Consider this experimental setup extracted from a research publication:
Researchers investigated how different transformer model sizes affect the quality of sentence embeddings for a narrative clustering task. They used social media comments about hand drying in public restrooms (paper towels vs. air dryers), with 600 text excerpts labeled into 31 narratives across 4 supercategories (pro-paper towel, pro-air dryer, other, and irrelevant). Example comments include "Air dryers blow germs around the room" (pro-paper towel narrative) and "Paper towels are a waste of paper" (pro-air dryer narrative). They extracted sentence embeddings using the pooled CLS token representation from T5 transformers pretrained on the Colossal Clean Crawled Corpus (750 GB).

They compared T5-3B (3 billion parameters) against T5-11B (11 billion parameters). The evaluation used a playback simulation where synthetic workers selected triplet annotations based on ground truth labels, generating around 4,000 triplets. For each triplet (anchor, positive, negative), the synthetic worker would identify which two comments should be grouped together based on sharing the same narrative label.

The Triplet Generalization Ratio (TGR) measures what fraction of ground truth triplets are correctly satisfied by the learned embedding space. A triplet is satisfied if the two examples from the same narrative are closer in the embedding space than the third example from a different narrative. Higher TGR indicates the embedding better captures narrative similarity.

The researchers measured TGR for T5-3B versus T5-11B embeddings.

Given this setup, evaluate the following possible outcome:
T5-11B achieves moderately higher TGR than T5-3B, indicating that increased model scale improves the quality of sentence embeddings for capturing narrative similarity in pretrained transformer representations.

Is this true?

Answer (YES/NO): NO